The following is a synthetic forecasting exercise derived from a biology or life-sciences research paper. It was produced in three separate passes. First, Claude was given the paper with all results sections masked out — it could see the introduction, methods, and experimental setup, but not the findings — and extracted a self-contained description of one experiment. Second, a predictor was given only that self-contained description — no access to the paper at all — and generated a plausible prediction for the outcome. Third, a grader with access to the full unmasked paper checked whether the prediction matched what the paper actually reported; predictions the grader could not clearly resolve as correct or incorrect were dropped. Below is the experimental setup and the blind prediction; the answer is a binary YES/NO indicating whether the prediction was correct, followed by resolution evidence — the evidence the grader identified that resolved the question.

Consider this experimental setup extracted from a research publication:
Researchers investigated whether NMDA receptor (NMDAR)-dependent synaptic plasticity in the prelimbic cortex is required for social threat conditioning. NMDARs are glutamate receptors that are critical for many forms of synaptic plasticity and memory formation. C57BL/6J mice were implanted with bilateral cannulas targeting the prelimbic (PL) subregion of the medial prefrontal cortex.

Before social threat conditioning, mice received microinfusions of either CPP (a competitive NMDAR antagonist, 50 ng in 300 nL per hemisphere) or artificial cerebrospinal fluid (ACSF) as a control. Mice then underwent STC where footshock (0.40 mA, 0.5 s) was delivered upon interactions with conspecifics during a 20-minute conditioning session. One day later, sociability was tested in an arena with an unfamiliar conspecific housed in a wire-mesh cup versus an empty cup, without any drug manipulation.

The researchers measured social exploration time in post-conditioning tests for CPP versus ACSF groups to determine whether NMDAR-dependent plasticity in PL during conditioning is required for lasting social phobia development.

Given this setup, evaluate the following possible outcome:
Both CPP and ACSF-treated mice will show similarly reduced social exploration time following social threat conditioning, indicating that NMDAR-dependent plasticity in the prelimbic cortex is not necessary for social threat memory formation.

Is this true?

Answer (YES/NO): NO